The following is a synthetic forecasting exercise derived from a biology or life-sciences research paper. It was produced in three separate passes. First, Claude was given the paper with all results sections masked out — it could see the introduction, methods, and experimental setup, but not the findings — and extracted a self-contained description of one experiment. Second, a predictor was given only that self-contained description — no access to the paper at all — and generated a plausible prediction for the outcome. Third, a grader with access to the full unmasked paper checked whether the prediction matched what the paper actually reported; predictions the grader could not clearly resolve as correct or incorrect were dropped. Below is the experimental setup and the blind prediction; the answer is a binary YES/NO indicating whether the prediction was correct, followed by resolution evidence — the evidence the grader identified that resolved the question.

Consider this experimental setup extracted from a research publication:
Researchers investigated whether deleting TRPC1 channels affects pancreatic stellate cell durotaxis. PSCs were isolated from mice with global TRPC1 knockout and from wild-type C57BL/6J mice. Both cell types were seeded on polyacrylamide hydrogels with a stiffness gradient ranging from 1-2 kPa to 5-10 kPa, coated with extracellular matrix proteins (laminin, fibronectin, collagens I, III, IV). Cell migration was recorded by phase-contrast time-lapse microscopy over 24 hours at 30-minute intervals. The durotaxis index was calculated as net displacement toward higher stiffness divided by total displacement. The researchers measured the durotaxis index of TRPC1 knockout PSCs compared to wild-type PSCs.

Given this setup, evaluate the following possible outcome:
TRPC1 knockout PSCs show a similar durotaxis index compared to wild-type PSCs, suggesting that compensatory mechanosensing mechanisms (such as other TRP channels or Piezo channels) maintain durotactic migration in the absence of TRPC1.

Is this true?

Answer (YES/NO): YES